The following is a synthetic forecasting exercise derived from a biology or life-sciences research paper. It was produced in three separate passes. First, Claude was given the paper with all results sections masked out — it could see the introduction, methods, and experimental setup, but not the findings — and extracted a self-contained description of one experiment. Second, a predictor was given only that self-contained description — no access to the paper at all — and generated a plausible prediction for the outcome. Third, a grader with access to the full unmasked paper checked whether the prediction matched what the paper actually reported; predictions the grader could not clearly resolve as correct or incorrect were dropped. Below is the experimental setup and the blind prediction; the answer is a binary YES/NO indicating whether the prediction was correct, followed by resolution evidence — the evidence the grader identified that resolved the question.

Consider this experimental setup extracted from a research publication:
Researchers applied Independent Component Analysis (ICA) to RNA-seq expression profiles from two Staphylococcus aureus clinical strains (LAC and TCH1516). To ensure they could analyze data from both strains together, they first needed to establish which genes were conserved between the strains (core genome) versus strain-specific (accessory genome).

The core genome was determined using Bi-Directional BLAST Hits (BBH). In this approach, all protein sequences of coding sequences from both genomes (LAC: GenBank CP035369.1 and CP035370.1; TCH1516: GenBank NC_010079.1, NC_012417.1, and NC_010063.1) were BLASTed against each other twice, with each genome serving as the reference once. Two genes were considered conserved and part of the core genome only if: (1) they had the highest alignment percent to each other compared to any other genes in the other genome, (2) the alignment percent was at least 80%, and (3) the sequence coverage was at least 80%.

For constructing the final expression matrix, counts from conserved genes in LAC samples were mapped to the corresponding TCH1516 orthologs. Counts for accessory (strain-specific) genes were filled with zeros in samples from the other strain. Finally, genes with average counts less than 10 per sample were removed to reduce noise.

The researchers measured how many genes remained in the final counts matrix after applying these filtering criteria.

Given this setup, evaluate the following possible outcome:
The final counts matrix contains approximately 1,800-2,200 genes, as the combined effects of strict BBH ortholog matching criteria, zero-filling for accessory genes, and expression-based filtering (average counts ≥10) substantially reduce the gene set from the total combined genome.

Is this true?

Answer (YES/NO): NO